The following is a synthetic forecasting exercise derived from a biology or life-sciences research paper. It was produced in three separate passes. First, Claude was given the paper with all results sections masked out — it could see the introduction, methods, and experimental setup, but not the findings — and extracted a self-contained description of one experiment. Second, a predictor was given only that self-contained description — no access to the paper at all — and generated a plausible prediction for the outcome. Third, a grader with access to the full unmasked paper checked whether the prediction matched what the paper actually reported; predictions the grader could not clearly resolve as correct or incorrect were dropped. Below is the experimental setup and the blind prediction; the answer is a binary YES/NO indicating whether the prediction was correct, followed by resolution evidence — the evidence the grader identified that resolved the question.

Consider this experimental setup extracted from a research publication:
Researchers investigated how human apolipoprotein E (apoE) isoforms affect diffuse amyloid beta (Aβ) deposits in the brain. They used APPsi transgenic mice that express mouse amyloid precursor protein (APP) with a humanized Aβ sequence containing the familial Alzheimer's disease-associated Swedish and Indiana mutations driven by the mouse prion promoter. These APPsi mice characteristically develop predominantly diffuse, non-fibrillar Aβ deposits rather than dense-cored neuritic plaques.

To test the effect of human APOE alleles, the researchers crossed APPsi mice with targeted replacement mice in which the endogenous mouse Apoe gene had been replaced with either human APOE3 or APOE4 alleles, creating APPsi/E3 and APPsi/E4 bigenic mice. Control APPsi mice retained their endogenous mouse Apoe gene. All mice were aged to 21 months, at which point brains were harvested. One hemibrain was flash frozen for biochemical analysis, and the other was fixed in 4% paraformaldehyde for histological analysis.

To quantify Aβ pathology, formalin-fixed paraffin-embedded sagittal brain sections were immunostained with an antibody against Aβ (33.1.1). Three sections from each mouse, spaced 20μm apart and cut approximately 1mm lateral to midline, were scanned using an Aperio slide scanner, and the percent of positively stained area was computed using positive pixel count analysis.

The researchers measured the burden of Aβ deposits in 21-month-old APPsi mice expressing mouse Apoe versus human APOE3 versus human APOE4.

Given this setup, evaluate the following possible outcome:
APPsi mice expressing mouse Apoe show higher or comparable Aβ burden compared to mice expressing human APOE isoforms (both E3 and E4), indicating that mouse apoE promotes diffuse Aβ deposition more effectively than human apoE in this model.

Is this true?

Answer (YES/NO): YES